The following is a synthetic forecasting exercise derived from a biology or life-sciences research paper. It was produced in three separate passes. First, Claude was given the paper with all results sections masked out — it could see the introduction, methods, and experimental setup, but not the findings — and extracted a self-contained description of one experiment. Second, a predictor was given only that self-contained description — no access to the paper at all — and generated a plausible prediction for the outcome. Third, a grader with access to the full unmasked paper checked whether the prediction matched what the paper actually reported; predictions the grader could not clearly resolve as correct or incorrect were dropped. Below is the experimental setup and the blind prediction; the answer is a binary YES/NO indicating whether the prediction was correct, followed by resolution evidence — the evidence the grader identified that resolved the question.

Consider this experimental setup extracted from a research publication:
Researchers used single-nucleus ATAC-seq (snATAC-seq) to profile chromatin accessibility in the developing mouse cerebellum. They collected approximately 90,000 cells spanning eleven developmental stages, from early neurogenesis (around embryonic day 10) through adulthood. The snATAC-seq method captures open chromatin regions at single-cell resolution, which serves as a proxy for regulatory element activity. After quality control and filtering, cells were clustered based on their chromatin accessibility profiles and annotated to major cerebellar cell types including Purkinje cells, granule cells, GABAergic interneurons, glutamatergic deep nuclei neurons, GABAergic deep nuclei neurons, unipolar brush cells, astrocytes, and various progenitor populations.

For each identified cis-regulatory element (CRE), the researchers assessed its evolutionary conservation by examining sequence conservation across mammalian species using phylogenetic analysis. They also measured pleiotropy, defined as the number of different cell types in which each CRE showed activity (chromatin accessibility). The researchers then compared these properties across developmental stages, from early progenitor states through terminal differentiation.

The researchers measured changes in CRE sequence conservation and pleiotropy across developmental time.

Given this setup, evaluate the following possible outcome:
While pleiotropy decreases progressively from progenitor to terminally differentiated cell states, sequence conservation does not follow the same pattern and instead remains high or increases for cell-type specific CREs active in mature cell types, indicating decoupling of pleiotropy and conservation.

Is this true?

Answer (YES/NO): NO